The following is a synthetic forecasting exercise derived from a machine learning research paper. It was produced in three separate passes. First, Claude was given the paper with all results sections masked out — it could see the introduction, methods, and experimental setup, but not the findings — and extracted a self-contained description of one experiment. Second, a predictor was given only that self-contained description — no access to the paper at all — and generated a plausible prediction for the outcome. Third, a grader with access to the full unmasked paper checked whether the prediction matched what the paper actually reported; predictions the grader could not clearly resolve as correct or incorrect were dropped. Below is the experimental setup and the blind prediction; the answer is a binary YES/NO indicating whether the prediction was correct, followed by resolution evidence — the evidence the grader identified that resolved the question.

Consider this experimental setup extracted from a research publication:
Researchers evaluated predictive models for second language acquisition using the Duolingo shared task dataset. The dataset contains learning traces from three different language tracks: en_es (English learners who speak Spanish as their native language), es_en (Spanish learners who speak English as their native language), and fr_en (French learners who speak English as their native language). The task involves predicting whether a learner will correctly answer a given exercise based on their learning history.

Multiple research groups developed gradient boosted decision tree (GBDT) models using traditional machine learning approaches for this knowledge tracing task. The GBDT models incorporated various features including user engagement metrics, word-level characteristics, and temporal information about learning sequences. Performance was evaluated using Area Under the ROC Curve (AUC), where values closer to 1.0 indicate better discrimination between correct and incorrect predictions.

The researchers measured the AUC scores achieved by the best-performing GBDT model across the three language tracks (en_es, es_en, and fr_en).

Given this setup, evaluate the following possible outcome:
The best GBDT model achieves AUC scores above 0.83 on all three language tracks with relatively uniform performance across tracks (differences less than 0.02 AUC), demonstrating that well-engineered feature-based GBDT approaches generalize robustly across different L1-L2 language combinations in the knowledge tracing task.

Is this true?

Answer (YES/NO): NO